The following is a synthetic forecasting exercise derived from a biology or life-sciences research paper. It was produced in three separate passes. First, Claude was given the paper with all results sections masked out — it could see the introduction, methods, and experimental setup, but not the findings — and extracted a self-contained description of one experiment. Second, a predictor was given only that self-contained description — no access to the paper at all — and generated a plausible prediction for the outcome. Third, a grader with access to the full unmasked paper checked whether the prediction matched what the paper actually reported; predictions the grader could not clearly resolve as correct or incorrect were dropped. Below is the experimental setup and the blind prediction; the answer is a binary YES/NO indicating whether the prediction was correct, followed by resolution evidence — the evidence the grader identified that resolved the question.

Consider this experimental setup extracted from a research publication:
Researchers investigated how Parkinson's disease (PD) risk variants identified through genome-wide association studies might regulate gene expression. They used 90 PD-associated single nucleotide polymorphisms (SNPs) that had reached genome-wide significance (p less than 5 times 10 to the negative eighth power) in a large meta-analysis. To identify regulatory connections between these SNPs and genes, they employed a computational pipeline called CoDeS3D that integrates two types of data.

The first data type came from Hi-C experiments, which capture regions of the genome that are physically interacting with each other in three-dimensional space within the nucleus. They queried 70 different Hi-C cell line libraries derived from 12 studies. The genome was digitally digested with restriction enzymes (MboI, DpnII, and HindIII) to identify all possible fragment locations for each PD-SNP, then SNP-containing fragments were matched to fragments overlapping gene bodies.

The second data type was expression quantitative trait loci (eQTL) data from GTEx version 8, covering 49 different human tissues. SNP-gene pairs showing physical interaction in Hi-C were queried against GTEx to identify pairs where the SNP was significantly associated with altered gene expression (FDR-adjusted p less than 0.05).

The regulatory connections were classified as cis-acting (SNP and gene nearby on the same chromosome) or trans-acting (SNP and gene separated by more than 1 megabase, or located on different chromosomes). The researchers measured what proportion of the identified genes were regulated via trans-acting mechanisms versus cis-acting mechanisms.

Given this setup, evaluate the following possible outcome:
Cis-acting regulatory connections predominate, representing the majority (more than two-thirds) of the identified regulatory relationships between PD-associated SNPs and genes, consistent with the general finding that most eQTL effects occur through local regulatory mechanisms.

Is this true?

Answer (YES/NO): YES